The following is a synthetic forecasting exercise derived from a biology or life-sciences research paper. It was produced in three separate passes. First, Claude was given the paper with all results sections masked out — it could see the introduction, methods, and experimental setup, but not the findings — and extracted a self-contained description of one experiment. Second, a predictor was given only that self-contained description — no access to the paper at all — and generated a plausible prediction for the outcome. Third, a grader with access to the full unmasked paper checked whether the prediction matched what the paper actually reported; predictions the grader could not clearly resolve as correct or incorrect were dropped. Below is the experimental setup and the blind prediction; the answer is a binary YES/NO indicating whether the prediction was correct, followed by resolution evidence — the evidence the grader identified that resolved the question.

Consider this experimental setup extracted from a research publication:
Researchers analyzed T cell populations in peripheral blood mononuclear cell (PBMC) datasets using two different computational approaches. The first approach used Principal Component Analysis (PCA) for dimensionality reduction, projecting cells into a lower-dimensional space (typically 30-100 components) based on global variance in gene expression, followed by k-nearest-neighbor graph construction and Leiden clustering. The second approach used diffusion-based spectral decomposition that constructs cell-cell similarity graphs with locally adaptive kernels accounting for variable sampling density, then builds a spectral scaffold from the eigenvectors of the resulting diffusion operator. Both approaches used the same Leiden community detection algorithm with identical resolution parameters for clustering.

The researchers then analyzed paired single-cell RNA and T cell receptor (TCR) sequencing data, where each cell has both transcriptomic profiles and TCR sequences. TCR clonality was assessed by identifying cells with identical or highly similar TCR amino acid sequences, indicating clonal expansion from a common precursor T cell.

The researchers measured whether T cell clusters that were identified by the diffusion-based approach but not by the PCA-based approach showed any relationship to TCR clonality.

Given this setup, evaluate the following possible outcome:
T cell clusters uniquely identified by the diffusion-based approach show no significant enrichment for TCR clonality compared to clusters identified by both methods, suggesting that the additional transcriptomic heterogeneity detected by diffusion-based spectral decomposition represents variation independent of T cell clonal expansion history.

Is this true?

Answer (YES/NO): NO